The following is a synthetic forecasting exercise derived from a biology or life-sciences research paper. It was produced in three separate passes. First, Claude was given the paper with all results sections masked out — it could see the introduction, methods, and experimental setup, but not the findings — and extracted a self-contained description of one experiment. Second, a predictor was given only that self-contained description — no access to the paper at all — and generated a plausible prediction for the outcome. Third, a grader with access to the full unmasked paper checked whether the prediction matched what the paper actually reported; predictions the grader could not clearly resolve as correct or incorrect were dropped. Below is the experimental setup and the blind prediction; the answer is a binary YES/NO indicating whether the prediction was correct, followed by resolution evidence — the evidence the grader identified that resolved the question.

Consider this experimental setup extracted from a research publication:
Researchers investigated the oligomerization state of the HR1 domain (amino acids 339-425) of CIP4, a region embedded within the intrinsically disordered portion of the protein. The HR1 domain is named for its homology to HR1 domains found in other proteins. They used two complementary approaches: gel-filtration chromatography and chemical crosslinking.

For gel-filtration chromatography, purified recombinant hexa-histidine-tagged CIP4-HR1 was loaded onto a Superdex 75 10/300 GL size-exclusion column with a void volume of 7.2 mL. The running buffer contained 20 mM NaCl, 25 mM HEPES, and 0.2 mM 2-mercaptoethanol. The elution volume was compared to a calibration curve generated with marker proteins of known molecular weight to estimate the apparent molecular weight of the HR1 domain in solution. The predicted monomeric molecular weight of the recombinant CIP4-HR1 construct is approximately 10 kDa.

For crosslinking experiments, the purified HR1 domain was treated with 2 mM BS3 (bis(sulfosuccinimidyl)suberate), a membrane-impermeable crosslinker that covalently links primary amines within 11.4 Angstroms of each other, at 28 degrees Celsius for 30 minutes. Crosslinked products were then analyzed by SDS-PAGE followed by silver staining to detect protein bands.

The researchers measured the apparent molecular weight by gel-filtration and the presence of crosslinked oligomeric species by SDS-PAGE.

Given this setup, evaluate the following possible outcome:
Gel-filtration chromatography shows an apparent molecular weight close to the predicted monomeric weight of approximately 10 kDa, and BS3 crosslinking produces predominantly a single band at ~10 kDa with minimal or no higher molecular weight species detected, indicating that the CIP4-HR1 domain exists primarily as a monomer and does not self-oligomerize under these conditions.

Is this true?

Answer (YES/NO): NO